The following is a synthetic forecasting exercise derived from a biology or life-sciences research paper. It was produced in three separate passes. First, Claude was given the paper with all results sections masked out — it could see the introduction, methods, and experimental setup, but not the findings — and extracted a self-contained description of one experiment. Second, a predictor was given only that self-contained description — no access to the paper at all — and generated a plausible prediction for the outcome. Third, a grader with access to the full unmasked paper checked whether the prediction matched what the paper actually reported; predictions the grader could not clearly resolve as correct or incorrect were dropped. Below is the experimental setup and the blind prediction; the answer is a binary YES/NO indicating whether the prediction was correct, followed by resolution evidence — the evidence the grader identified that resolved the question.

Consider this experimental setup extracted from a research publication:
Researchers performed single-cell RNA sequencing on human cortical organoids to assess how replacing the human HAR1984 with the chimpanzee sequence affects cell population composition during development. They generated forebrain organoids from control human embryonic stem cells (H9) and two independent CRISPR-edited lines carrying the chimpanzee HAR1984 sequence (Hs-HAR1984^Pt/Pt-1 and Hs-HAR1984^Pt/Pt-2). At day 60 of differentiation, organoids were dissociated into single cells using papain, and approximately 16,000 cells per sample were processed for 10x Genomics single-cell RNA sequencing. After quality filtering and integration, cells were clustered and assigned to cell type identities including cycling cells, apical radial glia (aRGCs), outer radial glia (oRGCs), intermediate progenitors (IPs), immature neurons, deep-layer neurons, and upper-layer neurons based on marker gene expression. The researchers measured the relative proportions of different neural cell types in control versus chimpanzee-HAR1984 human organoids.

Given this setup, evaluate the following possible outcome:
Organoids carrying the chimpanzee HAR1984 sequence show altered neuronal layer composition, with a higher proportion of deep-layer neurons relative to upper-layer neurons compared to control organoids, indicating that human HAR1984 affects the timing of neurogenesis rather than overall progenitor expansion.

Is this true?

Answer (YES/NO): NO